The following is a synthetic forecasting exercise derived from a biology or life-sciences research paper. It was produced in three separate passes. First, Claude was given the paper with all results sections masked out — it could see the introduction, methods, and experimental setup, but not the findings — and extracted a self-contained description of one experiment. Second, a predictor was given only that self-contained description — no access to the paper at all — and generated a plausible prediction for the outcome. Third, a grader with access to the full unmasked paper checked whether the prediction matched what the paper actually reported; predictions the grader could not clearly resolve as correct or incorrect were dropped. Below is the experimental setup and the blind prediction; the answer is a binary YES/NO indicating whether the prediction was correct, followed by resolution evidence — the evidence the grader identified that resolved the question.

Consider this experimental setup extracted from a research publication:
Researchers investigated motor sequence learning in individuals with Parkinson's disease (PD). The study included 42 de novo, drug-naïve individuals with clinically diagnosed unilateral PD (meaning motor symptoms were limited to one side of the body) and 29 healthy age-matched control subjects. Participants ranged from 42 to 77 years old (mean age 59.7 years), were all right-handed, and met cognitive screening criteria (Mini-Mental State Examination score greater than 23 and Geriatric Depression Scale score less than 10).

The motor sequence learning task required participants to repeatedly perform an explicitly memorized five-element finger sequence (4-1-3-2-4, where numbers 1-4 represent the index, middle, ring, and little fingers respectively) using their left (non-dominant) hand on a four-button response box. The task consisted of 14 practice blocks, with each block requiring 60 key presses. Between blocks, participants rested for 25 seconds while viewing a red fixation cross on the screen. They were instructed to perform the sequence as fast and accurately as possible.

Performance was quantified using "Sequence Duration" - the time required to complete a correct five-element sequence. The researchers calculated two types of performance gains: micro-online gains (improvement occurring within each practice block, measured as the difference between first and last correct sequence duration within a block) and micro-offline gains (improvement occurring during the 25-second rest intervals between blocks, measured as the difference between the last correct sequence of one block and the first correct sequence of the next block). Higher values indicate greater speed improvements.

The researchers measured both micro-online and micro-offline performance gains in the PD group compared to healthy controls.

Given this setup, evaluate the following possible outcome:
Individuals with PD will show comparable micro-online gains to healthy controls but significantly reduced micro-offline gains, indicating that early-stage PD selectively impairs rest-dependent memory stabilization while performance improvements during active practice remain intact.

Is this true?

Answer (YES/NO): NO